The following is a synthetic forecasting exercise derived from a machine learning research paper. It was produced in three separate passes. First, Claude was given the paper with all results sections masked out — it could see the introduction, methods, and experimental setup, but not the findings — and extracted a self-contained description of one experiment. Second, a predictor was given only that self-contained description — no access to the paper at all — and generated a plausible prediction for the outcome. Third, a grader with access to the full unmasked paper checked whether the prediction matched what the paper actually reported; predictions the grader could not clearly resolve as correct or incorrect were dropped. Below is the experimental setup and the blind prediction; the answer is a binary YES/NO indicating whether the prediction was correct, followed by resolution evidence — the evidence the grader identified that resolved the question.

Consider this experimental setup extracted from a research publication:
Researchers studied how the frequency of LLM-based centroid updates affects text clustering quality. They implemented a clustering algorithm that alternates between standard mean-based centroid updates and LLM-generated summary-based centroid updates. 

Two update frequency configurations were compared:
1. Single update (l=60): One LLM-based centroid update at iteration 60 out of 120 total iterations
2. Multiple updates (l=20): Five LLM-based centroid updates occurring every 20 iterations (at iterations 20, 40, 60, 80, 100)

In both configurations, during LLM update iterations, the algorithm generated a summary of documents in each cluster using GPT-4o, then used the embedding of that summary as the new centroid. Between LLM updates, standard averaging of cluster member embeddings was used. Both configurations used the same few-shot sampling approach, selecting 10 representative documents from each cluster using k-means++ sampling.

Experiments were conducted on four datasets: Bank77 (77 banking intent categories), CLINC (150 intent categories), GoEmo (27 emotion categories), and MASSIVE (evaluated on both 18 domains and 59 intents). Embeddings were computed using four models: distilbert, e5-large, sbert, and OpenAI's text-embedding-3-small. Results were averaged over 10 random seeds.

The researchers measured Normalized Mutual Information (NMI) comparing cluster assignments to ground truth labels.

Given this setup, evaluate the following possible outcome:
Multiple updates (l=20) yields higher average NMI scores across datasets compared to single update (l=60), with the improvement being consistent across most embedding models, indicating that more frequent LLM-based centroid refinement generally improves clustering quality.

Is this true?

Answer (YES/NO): YES